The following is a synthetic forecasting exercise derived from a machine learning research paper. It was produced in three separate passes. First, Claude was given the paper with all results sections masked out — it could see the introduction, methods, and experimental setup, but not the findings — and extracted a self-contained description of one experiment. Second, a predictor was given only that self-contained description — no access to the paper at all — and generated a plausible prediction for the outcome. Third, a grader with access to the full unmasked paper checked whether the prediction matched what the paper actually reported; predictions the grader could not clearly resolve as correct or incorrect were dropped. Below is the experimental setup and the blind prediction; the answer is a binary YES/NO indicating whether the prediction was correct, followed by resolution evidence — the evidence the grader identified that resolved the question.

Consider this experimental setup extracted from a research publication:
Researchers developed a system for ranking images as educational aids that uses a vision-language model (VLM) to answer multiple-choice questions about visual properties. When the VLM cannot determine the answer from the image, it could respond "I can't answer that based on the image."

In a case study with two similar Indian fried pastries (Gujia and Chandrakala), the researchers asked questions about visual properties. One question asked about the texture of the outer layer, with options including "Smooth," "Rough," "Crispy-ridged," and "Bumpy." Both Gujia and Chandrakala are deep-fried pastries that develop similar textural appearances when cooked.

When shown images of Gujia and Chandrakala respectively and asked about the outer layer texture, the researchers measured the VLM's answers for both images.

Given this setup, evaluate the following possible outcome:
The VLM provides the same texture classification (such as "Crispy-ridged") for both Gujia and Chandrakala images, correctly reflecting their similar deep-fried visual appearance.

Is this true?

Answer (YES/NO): NO